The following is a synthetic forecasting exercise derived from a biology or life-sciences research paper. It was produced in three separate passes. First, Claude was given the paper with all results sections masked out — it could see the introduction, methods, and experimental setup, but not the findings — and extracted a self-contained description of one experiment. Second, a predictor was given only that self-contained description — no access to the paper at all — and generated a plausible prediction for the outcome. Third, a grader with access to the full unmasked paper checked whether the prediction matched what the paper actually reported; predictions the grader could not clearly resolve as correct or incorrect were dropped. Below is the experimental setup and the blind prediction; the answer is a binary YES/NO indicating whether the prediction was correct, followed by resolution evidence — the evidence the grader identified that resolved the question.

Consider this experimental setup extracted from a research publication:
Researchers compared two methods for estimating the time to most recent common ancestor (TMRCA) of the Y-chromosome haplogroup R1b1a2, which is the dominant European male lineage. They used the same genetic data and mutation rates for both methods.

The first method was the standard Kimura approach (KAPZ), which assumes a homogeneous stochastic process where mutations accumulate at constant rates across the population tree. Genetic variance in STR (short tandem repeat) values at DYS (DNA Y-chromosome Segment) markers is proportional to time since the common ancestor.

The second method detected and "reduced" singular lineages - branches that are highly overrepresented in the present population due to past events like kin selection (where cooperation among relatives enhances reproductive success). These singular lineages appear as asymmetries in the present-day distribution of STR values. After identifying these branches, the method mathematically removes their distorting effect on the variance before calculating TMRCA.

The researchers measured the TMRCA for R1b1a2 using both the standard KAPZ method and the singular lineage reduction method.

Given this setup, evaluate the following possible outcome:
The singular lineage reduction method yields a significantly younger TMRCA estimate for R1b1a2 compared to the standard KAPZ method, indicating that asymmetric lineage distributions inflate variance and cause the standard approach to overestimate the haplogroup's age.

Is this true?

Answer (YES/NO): YES